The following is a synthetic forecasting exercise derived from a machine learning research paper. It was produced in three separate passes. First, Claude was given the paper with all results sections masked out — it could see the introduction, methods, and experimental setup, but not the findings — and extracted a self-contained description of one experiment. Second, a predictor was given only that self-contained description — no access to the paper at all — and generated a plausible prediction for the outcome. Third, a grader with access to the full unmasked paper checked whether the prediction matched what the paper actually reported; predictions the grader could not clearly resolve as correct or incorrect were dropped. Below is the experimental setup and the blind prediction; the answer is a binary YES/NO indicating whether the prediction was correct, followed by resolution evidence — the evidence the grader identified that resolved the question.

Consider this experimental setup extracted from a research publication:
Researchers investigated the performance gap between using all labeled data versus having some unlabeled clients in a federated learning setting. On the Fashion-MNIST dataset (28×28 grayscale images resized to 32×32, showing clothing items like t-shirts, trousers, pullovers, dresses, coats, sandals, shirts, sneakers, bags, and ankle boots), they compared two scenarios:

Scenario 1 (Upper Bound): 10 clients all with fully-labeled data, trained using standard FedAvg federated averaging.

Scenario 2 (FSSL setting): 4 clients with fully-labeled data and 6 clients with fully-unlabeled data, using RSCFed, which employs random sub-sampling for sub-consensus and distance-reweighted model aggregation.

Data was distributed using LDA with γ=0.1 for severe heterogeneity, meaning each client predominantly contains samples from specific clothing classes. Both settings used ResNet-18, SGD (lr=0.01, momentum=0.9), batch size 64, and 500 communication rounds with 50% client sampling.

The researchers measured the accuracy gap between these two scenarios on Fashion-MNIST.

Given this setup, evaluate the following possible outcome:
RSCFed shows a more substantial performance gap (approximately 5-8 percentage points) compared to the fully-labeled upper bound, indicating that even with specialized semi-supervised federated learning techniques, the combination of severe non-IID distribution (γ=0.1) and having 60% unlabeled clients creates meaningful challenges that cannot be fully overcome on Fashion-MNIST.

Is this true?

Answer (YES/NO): NO